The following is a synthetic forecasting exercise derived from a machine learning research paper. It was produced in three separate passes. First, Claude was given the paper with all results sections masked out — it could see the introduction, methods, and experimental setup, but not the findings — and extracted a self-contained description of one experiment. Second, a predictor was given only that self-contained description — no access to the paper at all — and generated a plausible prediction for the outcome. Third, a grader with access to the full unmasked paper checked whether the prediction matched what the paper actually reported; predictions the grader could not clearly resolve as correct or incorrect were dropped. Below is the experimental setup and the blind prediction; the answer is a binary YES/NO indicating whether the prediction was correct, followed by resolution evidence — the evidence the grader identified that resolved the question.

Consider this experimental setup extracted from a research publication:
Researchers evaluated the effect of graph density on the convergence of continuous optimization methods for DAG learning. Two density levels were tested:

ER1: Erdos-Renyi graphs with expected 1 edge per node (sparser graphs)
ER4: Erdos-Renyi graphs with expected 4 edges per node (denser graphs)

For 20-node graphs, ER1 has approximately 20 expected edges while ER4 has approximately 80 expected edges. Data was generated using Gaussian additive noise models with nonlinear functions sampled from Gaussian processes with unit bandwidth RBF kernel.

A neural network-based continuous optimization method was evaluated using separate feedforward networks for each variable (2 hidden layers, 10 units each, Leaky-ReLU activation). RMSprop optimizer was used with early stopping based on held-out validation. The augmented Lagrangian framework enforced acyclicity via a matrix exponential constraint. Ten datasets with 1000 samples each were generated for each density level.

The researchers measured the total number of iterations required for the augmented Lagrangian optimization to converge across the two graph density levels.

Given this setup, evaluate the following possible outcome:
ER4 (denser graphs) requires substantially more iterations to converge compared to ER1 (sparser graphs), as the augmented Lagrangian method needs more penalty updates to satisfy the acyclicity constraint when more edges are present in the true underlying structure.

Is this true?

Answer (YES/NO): NO